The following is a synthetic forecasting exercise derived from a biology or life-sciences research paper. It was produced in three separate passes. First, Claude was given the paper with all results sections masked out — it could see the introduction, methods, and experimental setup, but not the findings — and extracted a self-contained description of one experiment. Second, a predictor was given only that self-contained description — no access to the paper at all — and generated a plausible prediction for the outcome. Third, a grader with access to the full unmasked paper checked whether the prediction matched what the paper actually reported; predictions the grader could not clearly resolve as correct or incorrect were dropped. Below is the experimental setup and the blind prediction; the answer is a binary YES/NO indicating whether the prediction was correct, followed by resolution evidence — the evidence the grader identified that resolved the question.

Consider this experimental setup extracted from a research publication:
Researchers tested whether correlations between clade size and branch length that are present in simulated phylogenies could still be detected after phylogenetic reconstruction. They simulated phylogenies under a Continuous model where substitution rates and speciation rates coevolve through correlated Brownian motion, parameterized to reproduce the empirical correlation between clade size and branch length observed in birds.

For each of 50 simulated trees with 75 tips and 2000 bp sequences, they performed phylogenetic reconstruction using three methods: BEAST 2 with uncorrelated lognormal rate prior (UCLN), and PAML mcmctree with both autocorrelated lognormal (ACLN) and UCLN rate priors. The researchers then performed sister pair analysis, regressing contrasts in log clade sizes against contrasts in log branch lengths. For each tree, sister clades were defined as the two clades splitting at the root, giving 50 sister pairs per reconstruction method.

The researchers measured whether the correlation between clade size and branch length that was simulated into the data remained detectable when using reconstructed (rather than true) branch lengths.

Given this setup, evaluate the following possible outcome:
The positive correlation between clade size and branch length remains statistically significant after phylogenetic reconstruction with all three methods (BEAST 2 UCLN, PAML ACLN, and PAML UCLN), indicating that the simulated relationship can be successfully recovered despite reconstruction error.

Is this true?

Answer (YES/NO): NO